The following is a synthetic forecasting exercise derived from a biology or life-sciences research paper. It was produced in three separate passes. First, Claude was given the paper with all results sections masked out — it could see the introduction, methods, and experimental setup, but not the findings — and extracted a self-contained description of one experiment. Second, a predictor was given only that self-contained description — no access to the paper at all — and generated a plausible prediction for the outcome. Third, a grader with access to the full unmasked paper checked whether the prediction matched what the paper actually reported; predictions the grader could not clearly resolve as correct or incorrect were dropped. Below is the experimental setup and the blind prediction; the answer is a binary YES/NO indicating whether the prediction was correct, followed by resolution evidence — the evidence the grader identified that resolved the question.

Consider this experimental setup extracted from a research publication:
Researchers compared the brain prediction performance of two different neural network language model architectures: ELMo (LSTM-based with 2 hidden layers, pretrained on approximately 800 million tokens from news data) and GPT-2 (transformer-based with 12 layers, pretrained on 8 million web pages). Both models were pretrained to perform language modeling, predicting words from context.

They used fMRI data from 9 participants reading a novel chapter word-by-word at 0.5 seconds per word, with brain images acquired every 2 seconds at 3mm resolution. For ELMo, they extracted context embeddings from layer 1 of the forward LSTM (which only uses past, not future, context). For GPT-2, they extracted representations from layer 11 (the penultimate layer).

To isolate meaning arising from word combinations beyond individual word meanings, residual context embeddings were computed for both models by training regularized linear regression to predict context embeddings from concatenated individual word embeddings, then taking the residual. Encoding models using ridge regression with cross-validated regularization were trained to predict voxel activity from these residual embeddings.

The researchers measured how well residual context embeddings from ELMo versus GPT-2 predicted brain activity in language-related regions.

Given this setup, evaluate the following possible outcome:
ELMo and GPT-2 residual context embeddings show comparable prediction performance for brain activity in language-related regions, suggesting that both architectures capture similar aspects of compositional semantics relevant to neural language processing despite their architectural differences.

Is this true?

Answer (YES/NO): YES